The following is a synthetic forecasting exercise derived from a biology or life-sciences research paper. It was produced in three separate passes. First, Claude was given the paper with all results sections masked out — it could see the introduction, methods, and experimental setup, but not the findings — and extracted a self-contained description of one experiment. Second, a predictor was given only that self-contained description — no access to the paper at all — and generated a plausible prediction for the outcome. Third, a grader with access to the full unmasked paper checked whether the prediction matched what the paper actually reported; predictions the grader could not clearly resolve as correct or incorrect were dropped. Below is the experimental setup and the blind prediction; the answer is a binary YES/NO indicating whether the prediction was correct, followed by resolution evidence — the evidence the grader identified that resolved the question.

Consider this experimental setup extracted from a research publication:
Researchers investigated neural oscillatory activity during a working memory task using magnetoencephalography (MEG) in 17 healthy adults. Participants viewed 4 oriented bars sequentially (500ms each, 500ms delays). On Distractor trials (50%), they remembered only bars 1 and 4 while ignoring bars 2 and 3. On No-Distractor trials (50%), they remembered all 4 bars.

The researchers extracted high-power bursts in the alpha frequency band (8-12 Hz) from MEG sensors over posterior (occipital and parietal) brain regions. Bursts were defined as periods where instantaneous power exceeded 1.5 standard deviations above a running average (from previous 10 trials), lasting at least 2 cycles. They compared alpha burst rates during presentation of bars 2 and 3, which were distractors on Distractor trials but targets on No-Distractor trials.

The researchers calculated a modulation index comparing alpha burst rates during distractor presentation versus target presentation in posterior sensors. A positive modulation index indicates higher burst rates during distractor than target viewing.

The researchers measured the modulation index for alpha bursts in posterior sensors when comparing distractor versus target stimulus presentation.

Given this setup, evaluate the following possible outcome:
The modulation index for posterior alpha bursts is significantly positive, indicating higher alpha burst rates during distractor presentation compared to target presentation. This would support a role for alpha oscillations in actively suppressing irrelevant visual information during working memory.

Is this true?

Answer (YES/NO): YES